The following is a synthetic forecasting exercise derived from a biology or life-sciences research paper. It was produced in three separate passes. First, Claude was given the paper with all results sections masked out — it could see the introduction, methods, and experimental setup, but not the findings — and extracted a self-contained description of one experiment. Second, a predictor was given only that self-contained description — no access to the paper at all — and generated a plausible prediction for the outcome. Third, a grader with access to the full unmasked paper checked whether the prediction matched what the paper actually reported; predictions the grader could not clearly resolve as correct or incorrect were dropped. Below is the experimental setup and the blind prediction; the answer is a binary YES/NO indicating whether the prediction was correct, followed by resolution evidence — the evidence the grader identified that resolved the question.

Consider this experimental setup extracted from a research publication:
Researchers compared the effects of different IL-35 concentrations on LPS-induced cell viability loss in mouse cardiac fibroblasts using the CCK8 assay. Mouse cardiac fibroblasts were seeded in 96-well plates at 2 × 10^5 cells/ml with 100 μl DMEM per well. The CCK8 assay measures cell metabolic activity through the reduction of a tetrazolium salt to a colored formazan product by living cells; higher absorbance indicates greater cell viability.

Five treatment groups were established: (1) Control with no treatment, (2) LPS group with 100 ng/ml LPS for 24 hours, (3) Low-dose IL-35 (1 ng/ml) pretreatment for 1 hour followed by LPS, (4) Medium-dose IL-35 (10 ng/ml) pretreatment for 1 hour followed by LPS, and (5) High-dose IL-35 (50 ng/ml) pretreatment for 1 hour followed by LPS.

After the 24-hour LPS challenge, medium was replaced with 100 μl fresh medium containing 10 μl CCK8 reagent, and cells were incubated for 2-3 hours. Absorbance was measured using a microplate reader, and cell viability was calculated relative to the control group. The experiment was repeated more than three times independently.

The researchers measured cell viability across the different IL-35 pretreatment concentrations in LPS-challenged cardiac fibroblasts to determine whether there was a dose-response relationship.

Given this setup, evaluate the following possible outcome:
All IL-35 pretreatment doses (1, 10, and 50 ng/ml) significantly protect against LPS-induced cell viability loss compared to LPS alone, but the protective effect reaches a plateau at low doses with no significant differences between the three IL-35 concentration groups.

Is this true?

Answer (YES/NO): NO